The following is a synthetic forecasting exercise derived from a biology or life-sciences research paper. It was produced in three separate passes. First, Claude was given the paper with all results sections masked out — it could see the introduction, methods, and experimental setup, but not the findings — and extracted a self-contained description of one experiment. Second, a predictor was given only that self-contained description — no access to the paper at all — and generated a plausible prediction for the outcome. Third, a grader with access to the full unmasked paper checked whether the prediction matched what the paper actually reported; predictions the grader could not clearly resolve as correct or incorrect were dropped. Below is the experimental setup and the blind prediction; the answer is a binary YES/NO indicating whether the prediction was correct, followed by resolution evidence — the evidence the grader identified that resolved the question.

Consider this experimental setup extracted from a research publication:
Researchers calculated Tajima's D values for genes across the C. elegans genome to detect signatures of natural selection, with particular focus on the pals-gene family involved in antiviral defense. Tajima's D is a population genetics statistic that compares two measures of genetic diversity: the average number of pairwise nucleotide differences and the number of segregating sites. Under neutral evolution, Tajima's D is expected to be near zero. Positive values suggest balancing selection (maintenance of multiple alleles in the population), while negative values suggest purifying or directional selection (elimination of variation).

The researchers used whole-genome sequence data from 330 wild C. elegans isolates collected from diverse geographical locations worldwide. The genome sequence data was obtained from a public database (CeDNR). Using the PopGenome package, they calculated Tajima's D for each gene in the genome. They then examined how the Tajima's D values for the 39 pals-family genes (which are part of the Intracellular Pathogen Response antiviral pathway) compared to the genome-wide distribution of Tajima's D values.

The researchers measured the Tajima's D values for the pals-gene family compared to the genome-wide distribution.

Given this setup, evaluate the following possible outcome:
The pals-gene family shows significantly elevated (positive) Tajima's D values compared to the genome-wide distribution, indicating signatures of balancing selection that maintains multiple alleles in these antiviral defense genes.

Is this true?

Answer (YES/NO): YES